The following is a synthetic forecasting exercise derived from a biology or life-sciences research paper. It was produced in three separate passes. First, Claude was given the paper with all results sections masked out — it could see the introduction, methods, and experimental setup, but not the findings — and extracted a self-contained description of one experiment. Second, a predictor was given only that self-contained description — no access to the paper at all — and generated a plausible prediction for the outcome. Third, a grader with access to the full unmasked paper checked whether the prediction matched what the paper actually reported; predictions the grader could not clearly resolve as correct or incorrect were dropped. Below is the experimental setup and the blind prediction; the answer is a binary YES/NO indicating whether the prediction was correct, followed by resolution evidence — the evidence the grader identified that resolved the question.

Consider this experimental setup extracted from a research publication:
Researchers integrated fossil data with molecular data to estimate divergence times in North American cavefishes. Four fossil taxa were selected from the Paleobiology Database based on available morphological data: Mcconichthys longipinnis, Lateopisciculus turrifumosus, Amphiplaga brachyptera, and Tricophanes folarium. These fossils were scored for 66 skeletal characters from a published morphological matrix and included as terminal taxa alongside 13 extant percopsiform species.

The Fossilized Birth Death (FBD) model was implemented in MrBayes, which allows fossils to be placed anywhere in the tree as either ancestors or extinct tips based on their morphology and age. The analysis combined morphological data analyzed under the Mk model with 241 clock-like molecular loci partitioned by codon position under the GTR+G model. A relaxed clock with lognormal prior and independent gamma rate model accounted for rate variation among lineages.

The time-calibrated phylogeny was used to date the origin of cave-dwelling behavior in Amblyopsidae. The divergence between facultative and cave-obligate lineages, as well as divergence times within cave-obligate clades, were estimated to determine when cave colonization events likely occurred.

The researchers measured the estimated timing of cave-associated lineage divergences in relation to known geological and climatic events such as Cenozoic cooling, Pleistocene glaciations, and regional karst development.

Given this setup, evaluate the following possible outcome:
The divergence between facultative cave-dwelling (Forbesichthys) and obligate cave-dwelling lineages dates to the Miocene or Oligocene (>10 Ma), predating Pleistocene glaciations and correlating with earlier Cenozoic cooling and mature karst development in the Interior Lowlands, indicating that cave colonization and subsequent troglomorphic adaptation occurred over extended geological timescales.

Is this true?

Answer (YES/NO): YES